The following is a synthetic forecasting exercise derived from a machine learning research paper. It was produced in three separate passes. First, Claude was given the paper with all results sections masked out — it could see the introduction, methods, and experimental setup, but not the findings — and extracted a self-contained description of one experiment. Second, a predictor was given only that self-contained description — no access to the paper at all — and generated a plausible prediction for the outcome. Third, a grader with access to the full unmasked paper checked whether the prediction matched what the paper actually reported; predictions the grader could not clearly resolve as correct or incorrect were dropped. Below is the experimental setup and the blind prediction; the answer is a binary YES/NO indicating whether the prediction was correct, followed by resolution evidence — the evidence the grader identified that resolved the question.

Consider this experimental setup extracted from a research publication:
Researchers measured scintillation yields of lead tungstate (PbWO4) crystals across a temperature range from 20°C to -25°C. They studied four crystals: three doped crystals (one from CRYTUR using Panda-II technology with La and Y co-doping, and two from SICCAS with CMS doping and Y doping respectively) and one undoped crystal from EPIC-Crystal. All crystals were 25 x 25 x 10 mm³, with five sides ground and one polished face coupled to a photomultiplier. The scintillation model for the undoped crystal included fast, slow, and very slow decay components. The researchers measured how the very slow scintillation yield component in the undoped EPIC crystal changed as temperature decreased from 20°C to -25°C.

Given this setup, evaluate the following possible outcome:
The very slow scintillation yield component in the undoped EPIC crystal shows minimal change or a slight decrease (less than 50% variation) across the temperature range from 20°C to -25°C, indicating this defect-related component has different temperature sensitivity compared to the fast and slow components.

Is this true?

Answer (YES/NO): NO